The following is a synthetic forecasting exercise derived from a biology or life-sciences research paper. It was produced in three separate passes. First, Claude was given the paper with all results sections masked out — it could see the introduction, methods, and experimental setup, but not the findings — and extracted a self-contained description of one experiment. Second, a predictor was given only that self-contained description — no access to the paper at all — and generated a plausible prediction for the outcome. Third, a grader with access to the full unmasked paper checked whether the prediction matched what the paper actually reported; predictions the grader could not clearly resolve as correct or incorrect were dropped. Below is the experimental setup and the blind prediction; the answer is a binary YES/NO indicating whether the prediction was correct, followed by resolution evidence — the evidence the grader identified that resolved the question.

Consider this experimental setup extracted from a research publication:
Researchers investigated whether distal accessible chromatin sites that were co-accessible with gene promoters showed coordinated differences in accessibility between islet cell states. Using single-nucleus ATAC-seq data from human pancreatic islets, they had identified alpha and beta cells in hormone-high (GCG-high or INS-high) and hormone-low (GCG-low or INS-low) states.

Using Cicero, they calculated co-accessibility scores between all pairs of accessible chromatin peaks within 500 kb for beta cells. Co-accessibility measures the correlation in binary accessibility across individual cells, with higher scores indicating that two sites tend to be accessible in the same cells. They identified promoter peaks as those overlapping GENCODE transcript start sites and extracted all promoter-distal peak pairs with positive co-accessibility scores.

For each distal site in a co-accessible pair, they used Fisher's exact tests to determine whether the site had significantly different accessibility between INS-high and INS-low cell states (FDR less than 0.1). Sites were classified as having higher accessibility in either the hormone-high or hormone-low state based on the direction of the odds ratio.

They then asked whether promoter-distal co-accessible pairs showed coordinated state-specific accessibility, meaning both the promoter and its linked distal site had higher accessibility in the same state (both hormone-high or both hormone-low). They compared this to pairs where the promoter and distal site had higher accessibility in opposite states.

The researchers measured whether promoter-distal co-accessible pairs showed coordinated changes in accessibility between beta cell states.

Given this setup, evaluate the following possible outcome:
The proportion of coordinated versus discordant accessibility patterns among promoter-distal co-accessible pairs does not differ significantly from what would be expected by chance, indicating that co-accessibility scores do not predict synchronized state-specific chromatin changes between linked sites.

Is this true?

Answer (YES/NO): NO